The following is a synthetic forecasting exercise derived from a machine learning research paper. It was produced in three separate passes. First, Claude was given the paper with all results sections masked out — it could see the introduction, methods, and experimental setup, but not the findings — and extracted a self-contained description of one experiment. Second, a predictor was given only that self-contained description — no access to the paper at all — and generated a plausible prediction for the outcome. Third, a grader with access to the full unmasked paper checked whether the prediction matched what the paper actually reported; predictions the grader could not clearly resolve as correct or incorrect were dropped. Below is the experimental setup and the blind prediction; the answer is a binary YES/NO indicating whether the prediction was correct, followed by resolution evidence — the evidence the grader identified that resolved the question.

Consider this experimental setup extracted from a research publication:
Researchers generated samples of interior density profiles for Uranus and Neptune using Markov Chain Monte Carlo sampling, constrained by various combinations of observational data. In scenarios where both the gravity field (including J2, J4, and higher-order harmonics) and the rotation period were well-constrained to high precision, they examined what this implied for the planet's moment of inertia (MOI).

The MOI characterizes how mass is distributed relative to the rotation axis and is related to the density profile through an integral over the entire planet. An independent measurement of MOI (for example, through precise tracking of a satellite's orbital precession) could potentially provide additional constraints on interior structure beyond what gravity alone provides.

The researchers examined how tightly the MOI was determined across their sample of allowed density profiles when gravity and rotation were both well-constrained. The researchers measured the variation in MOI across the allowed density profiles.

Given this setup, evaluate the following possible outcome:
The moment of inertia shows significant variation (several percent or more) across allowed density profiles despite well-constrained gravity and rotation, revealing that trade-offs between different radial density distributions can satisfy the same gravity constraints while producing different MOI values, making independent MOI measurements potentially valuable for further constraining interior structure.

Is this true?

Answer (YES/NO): NO